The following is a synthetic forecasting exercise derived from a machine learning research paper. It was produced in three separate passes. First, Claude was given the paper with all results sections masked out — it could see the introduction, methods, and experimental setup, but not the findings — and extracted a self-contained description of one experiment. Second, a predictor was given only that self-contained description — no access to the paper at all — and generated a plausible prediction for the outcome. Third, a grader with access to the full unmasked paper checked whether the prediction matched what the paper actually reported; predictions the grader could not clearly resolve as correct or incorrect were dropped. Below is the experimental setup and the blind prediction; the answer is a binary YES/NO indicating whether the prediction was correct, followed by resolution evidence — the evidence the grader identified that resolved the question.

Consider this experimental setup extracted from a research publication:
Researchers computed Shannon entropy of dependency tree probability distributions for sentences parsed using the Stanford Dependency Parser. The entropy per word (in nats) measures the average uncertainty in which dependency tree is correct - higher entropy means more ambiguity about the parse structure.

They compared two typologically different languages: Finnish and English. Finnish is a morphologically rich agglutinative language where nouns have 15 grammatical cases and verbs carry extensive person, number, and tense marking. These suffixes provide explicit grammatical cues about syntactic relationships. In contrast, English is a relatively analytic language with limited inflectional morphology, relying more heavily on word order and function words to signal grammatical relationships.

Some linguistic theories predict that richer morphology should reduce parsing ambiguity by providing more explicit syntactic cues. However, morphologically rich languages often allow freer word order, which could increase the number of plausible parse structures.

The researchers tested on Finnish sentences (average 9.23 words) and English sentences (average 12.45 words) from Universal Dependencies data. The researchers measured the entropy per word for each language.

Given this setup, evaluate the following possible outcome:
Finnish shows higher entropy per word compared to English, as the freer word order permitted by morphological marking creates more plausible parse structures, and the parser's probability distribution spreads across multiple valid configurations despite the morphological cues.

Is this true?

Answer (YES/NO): NO